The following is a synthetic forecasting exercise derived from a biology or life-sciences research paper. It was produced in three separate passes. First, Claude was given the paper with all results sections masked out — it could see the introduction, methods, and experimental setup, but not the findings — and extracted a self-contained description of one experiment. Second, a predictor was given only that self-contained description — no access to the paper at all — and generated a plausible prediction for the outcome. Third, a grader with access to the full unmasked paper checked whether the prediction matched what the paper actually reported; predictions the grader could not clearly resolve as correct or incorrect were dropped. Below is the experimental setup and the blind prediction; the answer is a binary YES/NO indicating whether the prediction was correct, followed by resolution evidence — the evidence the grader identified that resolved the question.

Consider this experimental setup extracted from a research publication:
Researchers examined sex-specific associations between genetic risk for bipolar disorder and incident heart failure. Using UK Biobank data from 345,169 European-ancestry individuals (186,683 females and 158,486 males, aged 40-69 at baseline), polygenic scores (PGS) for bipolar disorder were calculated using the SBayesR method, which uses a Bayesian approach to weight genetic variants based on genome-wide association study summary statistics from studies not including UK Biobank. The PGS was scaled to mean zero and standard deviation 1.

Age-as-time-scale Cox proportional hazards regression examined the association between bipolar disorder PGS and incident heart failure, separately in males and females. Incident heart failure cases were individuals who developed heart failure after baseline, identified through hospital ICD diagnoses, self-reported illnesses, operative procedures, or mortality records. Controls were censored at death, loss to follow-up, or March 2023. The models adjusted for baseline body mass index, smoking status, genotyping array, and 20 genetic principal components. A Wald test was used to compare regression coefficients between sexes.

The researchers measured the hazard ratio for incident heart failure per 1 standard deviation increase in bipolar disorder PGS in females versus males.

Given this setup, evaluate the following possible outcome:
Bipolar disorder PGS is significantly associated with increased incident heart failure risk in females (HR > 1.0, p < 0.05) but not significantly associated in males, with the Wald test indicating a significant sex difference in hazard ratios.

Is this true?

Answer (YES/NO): NO